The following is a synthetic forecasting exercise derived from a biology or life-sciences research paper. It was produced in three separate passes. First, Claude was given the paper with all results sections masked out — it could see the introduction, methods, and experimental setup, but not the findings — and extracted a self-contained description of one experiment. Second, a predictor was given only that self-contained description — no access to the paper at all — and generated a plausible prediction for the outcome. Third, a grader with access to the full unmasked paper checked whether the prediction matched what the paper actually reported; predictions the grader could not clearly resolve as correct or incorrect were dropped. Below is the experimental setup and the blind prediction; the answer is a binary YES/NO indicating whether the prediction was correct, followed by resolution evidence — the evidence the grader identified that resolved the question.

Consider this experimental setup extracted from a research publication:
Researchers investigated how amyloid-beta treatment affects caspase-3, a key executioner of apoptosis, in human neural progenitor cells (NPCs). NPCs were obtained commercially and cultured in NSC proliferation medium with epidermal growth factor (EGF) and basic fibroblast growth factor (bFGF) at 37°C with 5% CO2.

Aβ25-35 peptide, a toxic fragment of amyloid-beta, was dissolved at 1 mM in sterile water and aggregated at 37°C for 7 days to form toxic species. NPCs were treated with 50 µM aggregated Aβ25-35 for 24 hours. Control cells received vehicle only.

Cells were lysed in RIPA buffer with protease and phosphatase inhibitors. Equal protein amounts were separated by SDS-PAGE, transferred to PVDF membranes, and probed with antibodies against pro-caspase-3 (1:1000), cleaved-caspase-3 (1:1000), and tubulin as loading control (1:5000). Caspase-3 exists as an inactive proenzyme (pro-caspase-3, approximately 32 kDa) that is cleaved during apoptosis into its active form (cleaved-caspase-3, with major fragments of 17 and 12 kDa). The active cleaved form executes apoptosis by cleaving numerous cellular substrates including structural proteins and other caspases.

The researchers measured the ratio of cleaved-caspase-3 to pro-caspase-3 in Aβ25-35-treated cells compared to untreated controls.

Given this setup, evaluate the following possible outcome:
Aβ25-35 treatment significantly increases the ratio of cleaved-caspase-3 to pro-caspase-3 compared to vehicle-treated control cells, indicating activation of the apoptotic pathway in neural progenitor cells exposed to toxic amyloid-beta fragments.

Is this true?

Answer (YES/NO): YES